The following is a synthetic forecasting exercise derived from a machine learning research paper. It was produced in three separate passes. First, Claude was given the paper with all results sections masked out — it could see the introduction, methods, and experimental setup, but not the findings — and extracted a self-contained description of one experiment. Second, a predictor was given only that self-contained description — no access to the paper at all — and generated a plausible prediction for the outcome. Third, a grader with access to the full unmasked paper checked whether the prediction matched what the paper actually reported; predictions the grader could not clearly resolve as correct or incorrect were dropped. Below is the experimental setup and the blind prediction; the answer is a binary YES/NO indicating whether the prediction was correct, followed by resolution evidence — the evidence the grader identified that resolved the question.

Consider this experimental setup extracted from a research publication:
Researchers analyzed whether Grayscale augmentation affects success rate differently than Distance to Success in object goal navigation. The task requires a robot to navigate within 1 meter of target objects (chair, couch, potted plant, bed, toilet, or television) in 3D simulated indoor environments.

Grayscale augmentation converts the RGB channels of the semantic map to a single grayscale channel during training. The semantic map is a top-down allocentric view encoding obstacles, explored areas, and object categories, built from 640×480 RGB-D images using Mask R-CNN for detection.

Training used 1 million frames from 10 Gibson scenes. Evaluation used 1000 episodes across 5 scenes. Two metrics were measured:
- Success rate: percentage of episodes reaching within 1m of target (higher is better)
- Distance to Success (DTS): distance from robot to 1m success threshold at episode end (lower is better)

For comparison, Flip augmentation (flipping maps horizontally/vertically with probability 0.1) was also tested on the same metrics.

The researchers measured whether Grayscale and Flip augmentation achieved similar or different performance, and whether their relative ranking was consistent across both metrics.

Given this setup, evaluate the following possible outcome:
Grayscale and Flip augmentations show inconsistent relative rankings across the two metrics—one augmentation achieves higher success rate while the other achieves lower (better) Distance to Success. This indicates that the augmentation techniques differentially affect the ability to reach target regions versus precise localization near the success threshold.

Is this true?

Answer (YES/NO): YES